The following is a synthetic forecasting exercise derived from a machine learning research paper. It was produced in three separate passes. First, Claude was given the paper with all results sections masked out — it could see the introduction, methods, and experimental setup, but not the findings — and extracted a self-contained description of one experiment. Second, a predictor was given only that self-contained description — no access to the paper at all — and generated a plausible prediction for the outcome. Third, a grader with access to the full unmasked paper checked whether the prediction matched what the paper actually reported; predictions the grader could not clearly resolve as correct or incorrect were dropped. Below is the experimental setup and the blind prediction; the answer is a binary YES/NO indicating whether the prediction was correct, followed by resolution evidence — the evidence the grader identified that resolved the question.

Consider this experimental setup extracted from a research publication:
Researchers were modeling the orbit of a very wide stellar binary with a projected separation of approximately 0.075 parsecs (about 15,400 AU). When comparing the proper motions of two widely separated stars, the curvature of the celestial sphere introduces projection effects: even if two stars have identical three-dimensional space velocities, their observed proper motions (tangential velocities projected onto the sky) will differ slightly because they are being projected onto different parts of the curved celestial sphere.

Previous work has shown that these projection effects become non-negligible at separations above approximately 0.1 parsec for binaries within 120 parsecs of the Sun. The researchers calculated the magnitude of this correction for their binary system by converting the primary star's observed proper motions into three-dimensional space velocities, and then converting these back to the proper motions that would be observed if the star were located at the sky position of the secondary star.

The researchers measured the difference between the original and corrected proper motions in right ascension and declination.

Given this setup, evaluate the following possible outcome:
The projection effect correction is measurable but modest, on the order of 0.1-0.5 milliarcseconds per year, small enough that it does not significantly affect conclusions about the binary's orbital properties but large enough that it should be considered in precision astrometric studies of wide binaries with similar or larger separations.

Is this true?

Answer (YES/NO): YES